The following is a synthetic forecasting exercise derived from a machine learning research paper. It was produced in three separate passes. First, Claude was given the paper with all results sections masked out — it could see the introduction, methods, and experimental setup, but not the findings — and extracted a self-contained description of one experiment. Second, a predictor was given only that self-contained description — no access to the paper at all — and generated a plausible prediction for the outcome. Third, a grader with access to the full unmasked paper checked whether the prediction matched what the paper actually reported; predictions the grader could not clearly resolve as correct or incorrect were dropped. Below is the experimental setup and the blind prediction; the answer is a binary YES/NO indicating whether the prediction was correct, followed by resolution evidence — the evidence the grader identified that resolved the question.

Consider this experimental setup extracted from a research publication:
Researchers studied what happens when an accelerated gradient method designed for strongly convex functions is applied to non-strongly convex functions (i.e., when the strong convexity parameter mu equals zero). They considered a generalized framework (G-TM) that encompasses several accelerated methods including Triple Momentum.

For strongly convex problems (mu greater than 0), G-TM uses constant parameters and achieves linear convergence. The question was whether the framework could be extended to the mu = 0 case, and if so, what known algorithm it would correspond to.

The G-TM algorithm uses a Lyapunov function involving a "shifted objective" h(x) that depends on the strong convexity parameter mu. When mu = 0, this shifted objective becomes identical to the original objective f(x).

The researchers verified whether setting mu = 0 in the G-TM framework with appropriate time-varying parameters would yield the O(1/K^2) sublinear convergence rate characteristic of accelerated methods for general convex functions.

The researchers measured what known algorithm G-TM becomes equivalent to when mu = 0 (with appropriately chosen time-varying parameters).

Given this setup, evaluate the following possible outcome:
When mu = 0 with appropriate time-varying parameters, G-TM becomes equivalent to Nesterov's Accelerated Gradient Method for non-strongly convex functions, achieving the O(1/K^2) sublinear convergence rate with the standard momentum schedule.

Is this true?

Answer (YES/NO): NO